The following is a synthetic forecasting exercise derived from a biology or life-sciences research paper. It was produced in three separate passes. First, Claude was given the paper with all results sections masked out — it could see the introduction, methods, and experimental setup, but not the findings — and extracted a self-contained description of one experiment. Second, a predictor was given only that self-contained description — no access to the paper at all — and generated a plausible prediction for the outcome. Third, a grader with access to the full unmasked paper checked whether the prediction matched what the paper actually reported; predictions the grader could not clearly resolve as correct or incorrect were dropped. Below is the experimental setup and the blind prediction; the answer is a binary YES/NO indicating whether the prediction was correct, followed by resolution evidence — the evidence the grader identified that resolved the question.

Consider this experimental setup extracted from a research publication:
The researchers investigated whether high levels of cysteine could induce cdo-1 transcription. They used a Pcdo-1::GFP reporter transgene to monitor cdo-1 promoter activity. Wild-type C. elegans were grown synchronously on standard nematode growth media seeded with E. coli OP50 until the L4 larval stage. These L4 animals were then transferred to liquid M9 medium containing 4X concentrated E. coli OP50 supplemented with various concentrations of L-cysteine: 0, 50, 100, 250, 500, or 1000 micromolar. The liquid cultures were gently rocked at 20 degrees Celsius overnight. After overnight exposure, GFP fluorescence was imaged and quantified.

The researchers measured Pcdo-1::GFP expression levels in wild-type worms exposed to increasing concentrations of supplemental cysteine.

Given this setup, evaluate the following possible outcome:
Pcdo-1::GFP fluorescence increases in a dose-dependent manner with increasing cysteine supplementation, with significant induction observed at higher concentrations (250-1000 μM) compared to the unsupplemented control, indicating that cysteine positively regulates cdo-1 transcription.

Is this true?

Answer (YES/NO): NO